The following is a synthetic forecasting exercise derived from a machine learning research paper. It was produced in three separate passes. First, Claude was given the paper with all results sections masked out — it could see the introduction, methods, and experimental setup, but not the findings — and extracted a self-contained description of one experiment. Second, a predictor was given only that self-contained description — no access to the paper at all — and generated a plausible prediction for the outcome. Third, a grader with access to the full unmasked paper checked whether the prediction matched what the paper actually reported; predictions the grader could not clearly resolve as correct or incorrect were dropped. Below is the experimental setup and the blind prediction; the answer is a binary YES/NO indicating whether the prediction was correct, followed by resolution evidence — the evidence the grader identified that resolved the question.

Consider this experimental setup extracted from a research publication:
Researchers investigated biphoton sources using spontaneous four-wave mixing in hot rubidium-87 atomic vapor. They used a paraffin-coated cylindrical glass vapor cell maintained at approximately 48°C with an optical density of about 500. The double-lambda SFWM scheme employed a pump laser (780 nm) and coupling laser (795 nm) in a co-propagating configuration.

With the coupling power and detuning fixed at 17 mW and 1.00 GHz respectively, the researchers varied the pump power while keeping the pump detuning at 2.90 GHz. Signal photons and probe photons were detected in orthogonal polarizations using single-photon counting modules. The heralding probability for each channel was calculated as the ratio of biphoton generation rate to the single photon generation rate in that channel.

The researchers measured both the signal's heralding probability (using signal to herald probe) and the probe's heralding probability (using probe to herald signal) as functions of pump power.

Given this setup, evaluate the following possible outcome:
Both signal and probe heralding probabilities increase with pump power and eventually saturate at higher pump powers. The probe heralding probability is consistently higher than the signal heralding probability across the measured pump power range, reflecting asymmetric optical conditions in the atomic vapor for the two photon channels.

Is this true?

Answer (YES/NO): NO